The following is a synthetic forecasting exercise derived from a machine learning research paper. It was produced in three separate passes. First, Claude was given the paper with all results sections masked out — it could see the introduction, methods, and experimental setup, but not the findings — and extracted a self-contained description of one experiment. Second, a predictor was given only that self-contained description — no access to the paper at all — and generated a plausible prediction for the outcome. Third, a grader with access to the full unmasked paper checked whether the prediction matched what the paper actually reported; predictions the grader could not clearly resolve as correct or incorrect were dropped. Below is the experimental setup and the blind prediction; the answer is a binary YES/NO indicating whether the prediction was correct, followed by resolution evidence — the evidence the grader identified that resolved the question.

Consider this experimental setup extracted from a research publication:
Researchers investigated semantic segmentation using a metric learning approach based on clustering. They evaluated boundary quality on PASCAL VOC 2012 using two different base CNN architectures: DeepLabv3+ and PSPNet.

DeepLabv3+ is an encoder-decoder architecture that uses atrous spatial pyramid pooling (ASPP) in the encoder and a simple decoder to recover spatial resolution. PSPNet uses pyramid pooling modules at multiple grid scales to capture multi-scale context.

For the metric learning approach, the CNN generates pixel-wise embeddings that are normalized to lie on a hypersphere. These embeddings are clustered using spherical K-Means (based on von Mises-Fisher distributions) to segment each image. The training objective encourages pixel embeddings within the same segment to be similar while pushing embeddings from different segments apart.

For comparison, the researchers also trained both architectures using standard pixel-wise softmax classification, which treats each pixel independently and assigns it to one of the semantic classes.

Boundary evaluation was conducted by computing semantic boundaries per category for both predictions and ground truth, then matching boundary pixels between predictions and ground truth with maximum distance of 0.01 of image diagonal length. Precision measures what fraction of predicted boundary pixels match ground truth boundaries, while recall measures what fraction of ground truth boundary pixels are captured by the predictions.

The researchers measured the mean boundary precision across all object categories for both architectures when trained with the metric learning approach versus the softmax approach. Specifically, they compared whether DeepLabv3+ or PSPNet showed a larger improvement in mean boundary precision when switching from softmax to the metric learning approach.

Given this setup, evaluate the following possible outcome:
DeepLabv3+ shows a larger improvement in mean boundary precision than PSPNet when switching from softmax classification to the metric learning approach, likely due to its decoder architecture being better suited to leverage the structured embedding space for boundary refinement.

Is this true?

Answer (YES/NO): YES